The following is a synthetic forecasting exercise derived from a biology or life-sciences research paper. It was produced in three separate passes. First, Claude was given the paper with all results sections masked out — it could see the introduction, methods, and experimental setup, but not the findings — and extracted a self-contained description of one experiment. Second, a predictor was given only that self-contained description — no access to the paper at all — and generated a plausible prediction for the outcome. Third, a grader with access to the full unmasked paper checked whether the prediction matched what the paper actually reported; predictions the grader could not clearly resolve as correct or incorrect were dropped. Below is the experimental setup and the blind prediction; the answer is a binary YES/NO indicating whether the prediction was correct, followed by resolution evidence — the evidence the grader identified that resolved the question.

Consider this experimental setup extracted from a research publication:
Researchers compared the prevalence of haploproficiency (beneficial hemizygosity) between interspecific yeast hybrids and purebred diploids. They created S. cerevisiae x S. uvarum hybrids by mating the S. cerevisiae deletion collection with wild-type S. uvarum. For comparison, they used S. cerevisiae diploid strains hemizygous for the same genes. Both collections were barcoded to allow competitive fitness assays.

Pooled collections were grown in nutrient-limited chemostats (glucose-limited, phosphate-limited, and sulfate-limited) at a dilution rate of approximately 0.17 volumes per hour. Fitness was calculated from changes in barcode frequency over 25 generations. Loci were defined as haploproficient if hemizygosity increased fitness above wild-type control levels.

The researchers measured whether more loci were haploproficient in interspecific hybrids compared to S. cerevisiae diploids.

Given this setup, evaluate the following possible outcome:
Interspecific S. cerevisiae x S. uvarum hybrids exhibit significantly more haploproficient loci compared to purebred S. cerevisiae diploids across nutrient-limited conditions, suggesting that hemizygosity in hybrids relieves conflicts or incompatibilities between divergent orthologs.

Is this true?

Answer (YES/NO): NO